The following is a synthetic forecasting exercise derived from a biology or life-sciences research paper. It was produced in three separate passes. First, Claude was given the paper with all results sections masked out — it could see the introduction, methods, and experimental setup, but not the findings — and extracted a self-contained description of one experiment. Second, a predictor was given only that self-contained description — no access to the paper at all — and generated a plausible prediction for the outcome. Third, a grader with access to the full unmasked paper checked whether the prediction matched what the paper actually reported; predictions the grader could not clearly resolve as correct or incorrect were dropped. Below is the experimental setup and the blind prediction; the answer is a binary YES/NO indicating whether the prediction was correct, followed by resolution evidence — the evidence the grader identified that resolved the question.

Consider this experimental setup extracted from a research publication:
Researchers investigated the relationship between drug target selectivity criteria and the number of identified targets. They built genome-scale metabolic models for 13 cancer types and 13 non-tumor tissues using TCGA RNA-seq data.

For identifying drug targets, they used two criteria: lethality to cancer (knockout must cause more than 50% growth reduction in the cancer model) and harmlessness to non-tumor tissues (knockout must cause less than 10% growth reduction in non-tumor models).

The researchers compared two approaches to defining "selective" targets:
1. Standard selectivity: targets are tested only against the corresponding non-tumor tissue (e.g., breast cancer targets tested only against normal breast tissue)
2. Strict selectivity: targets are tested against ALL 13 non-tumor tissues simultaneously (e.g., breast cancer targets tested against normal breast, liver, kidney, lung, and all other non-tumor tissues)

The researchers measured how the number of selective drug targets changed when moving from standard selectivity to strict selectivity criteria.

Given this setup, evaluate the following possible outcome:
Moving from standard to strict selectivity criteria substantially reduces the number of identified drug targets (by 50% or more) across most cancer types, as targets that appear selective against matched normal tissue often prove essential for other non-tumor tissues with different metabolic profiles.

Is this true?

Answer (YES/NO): YES